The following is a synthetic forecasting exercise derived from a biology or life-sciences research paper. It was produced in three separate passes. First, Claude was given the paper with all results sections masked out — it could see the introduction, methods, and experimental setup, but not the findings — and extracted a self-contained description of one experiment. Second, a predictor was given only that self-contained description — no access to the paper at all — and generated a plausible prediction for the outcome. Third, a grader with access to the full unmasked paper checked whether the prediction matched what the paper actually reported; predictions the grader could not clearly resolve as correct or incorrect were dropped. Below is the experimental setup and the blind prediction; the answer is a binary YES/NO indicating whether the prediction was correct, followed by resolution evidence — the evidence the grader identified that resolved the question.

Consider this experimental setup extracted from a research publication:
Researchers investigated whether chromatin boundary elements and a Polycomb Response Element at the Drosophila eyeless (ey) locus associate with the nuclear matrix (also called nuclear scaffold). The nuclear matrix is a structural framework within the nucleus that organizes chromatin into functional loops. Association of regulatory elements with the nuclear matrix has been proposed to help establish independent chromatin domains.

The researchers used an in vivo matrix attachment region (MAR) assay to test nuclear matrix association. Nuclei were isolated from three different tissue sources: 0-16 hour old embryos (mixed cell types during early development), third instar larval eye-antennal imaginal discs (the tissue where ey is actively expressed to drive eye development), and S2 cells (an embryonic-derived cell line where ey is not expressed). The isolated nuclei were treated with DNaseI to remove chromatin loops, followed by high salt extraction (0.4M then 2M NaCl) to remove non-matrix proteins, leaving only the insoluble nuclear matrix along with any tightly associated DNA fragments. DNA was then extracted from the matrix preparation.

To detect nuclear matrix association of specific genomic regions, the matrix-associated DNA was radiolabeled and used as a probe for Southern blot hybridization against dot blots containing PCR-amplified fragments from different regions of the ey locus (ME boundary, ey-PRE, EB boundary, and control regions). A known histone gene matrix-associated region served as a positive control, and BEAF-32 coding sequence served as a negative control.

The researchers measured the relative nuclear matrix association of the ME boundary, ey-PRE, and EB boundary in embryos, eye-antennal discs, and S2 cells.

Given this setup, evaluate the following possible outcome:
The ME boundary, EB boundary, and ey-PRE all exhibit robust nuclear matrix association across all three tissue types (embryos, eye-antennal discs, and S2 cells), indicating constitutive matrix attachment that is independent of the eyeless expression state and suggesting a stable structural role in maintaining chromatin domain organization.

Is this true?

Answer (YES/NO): NO